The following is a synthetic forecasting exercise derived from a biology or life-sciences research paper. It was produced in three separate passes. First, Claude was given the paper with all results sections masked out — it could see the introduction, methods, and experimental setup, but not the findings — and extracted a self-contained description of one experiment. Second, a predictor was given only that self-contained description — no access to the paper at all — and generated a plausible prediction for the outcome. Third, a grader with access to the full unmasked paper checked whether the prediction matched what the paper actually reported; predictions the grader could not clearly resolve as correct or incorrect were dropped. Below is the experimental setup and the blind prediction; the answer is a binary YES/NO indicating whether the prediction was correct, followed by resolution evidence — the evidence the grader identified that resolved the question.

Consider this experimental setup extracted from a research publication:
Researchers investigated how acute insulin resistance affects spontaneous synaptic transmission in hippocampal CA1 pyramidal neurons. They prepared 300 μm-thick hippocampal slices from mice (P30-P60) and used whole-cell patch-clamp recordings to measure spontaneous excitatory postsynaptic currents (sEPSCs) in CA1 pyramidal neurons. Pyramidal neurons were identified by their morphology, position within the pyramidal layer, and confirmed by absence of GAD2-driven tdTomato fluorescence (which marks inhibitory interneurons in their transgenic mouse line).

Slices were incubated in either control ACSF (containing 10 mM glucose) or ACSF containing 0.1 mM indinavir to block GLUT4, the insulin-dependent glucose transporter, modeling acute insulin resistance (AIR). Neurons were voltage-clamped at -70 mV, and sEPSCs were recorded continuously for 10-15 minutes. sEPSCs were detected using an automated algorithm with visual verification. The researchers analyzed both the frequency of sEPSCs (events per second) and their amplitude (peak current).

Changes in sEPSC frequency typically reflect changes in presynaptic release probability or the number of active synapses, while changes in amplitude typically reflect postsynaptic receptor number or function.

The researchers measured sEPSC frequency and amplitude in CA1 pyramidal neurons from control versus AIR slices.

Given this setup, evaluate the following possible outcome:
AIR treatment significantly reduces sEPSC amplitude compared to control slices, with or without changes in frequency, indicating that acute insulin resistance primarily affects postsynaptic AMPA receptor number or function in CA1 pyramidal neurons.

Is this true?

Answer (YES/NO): NO